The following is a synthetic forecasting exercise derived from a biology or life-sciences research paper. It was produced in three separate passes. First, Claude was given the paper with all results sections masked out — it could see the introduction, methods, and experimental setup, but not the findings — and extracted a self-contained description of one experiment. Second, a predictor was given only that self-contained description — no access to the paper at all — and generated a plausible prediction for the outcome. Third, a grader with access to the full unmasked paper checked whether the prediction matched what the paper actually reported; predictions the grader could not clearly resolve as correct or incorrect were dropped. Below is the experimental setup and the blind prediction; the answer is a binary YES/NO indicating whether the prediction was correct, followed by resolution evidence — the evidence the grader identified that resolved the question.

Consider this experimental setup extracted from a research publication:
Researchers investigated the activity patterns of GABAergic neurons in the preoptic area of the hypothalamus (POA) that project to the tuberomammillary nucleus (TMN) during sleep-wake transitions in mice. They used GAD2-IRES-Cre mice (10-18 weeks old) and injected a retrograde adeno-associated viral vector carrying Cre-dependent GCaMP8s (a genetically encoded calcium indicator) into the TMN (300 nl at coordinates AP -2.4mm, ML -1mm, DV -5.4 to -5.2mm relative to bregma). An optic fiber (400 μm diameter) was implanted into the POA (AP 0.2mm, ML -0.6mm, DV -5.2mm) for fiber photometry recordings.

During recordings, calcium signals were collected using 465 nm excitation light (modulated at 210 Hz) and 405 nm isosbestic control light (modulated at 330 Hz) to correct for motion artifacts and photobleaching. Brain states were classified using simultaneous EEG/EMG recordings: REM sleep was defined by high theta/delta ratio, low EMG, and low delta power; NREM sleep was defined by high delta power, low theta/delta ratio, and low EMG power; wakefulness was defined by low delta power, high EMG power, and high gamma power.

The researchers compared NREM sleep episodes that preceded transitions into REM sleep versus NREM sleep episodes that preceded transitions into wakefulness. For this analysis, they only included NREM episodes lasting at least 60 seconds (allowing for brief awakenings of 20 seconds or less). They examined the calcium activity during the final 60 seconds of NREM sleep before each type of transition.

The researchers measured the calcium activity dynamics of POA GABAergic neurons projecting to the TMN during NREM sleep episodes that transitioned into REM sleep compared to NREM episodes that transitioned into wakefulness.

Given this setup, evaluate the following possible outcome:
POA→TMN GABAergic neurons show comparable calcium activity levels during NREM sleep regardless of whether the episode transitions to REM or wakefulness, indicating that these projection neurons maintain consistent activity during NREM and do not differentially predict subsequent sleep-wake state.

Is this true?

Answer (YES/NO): NO